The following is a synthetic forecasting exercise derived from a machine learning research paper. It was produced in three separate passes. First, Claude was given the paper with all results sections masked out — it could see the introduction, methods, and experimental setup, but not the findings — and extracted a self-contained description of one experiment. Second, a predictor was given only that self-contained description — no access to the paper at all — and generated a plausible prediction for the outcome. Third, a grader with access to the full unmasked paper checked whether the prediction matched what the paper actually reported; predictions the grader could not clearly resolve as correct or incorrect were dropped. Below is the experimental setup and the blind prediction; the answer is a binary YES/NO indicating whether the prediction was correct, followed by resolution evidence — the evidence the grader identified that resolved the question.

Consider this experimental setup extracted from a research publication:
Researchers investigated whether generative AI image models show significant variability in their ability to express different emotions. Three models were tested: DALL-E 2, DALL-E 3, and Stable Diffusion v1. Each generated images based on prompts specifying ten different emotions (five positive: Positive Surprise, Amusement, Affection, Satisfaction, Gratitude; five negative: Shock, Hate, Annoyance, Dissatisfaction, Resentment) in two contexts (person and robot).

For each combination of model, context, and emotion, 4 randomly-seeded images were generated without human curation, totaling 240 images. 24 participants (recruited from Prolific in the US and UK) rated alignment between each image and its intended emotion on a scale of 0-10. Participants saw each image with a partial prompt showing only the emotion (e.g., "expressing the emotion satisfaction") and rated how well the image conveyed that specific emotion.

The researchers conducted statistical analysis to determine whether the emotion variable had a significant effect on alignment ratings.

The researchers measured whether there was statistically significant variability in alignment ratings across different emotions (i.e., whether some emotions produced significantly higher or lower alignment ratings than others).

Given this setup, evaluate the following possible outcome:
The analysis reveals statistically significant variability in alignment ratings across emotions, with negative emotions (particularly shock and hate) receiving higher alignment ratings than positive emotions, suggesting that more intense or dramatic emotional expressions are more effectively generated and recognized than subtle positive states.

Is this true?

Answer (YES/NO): NO